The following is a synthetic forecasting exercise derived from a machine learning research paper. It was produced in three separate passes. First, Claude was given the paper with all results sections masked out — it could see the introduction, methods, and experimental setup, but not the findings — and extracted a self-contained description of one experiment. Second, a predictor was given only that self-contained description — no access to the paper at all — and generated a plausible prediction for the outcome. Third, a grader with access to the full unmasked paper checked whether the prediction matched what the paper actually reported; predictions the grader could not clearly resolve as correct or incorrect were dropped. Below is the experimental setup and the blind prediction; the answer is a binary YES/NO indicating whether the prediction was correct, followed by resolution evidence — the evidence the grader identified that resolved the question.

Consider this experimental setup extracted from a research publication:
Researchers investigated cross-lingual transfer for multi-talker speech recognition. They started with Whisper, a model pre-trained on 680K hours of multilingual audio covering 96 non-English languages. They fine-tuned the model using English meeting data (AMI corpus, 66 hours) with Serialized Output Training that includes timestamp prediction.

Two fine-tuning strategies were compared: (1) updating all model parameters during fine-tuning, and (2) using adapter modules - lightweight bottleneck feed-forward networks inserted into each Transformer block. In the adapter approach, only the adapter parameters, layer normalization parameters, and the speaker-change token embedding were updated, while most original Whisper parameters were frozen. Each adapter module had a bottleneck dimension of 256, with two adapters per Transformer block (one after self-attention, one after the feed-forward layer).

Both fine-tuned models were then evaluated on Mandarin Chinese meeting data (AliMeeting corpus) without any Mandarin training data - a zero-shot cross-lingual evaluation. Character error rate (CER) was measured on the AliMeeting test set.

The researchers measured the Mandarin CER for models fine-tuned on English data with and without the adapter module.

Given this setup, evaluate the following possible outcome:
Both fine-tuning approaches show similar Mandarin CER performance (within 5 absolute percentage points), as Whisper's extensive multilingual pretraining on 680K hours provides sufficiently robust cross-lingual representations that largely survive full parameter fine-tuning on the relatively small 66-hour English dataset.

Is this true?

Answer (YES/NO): NO